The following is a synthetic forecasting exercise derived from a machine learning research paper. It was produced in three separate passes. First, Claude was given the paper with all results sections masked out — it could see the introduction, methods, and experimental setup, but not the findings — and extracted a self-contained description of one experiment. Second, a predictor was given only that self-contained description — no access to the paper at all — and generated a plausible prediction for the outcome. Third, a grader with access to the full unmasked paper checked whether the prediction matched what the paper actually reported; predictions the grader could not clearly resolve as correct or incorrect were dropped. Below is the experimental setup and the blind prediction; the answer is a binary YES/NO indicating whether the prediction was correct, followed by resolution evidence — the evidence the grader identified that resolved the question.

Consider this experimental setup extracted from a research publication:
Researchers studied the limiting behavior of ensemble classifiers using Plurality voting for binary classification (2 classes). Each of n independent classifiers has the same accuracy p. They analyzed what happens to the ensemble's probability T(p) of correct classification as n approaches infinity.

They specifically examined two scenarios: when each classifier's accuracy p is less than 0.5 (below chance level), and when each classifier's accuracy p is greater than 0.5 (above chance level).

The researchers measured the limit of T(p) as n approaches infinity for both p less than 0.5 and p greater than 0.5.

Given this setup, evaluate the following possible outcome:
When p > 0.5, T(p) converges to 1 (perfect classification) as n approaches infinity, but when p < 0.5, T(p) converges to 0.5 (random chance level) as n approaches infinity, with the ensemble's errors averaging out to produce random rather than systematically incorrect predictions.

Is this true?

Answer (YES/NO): NO